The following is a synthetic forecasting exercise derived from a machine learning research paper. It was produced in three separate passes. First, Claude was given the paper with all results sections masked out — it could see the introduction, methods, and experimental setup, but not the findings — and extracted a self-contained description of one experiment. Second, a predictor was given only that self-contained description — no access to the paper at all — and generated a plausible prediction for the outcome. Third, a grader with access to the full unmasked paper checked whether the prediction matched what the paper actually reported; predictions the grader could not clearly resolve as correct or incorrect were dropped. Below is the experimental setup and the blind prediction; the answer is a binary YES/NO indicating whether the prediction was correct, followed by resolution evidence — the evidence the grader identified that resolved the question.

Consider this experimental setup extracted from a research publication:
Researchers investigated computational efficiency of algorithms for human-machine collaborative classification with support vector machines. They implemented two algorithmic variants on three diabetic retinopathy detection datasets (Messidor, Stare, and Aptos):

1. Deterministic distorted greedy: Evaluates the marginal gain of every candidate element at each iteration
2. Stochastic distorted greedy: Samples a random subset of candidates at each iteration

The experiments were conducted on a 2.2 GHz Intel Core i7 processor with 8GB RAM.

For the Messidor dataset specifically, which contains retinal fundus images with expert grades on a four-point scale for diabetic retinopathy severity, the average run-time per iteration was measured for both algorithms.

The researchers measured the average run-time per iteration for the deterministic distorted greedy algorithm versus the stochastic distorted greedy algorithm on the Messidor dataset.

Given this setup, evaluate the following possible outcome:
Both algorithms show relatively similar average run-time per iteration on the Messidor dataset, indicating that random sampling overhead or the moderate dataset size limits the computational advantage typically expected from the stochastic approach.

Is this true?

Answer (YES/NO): NO